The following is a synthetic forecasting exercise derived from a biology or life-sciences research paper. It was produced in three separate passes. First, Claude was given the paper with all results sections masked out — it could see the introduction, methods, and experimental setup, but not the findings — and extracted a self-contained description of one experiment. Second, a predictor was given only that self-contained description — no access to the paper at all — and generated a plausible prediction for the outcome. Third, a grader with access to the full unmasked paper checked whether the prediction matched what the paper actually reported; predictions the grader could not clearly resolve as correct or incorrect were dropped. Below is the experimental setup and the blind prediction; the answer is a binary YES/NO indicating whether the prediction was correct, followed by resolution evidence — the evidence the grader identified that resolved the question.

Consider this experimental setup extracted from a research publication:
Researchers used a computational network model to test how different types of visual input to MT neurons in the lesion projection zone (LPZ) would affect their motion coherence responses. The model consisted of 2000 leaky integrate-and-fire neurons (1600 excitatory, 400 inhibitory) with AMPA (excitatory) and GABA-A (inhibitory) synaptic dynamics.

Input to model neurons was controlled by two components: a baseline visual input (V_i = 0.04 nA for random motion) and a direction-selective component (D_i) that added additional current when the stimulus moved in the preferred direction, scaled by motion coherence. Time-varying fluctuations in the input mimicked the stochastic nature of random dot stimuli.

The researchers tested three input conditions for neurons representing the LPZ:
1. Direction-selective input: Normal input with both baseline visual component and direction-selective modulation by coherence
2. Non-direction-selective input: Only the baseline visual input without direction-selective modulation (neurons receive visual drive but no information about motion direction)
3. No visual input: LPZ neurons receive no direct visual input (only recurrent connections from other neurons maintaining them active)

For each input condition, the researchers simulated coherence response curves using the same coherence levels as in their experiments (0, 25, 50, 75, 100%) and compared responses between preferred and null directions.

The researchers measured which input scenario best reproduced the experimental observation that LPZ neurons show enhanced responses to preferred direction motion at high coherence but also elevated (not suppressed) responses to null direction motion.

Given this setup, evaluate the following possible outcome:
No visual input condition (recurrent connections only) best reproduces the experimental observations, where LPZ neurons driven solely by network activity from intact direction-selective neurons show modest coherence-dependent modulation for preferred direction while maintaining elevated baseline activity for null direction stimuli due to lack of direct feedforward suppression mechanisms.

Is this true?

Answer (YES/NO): YES